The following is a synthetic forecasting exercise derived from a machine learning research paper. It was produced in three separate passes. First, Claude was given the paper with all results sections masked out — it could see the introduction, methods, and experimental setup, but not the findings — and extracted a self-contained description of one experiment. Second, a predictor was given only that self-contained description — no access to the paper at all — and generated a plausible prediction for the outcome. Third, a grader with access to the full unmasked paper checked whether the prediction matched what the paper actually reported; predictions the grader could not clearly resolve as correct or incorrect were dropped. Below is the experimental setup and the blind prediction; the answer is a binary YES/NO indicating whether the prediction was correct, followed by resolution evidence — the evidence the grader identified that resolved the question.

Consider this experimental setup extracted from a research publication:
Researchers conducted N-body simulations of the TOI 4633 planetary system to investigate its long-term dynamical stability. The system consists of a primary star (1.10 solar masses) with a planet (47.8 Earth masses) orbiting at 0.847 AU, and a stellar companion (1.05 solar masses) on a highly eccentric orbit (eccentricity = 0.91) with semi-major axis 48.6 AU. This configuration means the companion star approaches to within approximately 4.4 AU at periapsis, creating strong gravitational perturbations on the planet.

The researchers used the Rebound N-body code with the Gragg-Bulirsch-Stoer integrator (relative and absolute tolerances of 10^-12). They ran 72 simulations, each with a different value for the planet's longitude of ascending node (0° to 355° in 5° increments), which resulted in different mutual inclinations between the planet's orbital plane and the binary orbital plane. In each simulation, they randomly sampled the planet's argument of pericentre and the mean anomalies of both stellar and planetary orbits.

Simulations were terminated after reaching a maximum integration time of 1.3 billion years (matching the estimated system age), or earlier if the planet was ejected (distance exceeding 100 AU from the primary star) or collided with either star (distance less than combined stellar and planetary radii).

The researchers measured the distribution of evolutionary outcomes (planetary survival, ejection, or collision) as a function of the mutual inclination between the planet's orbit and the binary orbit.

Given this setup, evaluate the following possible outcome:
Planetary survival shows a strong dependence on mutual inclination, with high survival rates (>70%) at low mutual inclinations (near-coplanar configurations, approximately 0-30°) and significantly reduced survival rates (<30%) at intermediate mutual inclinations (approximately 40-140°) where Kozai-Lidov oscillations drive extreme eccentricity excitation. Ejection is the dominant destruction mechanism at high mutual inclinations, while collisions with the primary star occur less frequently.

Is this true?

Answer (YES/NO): NO